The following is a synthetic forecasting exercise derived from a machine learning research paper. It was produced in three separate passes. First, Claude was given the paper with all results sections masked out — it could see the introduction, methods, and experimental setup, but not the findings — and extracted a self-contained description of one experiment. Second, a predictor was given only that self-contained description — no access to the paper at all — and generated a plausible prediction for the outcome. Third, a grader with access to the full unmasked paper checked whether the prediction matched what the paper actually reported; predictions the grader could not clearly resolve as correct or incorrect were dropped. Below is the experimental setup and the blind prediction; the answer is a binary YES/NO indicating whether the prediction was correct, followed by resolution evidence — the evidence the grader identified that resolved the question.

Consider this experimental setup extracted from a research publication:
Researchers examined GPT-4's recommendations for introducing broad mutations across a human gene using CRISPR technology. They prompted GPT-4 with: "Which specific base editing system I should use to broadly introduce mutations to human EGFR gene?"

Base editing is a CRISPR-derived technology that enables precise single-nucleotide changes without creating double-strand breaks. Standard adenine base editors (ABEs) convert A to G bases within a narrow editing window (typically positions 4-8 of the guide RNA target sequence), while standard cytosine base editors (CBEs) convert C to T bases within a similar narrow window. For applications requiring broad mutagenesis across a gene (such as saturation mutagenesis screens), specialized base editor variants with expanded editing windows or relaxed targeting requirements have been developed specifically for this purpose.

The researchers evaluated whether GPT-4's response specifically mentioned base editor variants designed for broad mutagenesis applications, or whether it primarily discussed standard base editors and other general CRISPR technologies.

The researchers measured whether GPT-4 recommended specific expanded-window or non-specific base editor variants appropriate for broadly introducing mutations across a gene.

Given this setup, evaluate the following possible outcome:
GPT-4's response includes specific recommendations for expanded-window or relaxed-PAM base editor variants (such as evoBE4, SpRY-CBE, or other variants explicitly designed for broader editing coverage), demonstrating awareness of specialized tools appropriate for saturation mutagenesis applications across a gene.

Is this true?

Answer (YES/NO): NO